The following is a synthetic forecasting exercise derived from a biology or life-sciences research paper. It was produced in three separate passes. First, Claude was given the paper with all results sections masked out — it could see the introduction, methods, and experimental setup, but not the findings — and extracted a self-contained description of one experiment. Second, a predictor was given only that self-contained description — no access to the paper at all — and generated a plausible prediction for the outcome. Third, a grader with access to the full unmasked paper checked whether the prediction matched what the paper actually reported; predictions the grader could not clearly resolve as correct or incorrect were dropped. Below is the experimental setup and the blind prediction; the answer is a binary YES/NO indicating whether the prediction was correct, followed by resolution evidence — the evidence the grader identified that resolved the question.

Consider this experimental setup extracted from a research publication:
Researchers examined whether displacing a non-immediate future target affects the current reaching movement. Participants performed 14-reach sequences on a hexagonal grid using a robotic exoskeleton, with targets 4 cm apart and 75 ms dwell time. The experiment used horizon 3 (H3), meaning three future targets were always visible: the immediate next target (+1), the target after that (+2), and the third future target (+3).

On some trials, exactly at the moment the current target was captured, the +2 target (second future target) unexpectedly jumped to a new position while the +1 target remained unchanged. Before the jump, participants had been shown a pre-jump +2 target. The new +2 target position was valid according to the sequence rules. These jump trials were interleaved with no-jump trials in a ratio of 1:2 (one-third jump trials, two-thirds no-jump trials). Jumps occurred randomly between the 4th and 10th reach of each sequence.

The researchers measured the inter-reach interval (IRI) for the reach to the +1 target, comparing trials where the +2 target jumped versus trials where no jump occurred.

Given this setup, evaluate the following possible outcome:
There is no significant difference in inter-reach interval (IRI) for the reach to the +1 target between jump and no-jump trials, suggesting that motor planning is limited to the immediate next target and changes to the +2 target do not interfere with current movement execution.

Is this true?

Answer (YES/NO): NO